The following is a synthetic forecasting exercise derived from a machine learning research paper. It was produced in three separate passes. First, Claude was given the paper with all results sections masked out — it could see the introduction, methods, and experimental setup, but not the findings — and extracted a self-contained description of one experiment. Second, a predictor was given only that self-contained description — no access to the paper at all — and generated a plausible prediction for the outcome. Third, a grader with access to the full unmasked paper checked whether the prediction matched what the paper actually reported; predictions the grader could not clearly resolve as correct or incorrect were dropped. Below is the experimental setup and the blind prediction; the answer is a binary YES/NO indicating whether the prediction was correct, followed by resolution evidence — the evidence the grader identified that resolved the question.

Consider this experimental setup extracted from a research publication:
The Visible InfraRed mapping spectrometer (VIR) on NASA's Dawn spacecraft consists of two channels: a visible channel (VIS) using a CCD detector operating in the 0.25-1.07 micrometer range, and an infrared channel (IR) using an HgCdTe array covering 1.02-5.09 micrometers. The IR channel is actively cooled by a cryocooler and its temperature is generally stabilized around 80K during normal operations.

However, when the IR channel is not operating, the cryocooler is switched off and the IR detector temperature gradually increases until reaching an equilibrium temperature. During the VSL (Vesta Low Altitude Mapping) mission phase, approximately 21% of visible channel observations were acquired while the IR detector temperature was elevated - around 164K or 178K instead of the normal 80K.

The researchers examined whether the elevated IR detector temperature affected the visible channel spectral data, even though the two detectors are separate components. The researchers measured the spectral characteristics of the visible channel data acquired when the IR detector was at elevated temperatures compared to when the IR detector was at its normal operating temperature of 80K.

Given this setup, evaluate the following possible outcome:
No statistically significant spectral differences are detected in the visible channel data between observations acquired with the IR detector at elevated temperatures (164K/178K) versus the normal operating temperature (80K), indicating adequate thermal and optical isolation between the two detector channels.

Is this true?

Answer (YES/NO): NO